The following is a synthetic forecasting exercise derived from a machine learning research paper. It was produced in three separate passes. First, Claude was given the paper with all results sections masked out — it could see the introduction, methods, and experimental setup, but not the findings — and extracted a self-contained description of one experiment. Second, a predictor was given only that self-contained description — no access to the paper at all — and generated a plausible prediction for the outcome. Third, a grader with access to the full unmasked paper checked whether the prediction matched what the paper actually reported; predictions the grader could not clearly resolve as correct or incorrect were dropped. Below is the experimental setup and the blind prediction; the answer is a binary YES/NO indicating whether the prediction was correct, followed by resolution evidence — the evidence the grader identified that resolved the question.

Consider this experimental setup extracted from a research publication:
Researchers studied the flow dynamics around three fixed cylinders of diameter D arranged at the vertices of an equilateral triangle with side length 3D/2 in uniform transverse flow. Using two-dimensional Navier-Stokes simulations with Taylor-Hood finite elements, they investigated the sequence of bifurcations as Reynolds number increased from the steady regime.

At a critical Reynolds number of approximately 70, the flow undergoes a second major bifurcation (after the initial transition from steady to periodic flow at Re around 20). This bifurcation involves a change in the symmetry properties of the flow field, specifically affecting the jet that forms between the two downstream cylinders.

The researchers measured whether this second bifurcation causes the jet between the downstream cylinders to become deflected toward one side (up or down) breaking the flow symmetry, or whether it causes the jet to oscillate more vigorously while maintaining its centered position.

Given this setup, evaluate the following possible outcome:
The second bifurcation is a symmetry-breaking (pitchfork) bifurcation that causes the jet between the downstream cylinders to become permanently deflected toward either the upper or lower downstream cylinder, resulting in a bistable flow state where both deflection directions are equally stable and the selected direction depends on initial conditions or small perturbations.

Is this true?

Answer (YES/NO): NO